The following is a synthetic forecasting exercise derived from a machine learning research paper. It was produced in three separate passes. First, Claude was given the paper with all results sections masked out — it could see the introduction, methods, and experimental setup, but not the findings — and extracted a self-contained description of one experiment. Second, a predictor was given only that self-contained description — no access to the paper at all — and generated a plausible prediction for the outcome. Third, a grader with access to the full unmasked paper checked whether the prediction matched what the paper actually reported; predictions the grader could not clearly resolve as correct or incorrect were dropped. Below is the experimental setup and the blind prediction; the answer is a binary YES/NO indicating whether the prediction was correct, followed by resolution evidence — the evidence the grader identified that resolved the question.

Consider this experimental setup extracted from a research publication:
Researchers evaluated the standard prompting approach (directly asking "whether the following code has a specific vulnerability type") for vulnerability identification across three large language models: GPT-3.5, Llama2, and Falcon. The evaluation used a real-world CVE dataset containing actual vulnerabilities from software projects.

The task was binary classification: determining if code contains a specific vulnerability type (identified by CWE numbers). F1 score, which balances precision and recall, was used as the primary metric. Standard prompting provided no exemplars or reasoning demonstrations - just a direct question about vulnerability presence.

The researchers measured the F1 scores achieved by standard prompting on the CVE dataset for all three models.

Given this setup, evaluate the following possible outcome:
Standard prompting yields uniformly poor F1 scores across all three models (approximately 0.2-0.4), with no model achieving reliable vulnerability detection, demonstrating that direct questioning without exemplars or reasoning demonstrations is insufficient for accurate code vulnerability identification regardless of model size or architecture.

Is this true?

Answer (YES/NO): NO